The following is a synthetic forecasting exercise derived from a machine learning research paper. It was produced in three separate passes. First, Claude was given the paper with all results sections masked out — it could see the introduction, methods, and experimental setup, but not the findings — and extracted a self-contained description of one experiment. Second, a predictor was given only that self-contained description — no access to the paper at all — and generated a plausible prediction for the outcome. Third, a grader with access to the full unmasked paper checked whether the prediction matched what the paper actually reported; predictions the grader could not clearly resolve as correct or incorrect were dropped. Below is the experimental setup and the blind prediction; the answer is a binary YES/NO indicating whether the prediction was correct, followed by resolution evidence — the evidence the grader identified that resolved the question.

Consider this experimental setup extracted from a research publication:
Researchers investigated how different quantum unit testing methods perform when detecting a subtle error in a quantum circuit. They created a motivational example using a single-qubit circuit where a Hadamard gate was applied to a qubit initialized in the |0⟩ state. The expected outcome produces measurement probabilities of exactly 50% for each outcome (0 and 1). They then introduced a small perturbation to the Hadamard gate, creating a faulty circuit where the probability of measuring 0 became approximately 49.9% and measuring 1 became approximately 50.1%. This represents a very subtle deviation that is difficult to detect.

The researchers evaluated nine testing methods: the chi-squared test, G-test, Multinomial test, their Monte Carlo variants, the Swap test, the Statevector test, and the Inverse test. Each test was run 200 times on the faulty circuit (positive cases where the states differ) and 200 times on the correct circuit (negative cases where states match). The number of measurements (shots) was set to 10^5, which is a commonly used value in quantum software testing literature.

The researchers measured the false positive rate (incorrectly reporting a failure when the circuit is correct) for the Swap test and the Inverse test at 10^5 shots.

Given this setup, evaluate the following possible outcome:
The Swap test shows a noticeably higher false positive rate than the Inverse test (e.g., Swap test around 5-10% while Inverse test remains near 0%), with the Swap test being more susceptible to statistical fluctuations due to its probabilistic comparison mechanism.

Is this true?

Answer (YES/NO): NO